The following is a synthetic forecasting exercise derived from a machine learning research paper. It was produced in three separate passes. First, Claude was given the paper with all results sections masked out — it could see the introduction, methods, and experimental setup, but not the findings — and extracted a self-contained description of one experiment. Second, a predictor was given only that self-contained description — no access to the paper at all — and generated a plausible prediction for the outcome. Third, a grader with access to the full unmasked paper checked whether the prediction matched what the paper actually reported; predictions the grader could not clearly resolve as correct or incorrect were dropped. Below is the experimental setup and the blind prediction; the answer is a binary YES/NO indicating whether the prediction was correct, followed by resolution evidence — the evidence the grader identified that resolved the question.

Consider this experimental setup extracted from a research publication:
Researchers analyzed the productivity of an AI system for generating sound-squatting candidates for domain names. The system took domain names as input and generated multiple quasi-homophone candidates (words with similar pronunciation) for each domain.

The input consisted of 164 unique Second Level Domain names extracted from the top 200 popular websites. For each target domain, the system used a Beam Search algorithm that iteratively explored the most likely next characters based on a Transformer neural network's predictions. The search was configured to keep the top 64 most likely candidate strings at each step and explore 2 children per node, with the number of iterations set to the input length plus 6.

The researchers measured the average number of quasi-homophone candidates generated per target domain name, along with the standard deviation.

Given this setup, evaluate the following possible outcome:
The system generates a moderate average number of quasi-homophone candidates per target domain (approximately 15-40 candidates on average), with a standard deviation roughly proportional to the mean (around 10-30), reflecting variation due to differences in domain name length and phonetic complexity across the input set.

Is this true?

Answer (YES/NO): YES